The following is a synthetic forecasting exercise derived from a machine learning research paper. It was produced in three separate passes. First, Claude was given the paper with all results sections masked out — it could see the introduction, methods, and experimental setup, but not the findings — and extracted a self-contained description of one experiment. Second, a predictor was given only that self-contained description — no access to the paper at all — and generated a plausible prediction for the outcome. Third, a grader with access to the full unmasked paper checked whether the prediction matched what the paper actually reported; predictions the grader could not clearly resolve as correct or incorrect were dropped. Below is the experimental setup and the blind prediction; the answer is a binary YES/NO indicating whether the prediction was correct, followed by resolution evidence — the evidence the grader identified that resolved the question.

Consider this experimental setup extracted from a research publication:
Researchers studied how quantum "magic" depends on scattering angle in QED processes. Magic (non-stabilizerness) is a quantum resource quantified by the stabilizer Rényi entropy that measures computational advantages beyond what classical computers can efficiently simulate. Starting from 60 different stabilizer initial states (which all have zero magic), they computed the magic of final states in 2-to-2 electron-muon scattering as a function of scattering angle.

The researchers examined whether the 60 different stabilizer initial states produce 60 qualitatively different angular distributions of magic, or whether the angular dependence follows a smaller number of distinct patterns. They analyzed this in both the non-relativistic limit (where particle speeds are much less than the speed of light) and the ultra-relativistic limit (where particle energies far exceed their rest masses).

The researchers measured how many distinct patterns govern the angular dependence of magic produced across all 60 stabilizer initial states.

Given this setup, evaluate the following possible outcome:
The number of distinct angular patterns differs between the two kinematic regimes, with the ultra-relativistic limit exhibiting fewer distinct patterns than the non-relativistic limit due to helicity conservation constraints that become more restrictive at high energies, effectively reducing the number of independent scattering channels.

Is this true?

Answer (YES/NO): NO